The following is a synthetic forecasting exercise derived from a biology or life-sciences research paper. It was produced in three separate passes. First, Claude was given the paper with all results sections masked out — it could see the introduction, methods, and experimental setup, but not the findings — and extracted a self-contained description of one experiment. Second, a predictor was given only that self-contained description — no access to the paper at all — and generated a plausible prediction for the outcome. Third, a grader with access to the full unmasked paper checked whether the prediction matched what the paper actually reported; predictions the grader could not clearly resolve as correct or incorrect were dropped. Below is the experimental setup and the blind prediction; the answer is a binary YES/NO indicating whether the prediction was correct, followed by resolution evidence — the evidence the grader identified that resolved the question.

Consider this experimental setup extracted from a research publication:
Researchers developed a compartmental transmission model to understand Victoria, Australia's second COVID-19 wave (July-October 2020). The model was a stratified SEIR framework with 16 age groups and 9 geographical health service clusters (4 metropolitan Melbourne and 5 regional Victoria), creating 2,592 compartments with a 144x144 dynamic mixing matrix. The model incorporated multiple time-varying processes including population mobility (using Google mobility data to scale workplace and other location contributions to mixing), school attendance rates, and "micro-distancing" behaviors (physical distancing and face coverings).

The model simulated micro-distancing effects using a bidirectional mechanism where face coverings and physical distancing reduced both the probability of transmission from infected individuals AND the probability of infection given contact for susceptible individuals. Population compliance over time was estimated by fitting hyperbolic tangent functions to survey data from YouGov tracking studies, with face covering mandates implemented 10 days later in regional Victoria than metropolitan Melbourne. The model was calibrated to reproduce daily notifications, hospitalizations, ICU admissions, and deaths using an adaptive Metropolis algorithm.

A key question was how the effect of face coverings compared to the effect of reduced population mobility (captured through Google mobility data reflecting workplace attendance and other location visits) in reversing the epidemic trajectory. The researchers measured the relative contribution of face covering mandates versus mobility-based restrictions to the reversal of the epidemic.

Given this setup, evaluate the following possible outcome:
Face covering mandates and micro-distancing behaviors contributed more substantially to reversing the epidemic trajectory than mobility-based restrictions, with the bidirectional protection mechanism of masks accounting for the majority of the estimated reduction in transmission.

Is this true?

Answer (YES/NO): NO